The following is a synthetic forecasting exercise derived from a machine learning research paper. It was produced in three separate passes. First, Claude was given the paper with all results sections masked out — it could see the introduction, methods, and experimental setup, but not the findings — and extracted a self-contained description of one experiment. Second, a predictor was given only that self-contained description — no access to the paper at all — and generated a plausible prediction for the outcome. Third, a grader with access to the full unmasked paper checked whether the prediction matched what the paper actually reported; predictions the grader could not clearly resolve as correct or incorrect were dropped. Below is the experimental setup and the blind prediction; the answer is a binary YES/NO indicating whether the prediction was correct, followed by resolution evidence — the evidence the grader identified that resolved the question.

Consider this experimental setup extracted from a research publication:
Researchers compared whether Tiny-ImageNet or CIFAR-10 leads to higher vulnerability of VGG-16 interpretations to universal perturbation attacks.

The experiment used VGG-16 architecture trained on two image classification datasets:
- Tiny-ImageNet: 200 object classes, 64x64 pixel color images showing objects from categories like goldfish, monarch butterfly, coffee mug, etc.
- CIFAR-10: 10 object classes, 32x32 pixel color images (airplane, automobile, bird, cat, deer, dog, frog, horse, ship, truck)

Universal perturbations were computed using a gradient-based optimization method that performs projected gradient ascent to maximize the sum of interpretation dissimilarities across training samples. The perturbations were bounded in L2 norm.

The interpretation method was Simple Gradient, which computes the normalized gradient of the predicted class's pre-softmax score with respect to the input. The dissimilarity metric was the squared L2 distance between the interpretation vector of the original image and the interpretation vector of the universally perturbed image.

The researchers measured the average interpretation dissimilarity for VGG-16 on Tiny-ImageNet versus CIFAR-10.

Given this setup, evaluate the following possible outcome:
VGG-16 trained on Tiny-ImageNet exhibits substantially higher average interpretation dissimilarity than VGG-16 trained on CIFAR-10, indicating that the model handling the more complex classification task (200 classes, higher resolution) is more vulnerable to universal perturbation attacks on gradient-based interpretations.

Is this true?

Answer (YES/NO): YES